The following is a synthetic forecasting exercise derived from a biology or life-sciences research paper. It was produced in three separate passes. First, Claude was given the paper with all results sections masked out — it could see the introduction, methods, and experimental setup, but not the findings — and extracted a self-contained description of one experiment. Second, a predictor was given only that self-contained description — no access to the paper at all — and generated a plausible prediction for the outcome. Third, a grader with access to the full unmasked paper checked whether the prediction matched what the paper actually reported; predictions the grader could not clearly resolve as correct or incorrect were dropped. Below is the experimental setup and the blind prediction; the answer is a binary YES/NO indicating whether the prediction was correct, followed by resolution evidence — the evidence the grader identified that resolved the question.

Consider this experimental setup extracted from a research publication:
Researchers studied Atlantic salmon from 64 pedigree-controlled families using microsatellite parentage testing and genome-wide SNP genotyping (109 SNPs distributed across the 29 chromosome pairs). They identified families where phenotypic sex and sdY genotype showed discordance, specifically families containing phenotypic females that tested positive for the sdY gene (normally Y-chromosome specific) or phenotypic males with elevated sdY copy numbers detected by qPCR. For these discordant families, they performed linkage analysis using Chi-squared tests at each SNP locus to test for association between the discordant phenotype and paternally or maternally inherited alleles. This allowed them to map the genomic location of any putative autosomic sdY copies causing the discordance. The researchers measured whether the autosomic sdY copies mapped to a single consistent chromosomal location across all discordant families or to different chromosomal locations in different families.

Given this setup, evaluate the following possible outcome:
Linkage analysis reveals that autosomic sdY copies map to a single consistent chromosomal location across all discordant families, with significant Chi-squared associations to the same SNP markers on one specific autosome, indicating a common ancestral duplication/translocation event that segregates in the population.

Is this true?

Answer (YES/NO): NO